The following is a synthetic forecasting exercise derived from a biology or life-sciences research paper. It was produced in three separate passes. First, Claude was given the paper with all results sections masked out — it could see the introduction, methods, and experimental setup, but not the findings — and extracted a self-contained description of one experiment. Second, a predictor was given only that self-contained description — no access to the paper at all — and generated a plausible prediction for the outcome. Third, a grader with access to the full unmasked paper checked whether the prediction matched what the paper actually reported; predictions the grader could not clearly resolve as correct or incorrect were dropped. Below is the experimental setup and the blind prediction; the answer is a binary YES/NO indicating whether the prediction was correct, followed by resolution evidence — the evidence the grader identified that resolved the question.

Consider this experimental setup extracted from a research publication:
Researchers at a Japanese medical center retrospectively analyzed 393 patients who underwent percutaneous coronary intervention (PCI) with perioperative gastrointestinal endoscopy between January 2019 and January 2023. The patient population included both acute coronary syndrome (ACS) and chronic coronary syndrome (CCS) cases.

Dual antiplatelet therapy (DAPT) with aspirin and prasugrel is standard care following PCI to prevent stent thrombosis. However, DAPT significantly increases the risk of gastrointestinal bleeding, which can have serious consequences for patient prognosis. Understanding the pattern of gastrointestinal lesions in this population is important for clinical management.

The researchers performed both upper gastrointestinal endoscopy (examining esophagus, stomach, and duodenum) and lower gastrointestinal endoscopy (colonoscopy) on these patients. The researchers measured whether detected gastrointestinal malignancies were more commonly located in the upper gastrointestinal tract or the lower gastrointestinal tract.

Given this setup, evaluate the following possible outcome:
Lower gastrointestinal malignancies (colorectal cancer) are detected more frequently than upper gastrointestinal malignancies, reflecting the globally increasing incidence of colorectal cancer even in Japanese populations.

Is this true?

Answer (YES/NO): YES